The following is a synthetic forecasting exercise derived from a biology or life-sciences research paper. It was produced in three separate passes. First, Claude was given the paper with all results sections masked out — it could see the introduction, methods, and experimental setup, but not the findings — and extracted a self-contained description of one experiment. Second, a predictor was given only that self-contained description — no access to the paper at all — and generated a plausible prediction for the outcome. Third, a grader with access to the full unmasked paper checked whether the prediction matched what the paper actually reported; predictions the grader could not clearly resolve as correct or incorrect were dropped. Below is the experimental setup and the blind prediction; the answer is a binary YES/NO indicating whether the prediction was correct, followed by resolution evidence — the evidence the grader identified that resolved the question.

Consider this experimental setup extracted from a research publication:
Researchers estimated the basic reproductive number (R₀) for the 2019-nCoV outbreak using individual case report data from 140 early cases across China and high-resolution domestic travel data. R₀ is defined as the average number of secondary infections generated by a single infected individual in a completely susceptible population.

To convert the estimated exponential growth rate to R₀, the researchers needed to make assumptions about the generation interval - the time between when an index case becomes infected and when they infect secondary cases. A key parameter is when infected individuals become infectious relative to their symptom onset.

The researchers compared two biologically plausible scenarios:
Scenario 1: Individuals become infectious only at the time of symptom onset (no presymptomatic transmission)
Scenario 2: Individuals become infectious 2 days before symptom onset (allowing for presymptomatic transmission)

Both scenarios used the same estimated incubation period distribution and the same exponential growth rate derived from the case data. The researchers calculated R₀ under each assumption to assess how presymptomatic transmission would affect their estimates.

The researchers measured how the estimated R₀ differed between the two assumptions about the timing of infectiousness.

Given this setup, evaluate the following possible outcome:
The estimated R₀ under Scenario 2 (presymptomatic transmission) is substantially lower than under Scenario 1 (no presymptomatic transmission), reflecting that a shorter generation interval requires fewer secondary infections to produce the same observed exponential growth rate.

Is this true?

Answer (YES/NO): YES